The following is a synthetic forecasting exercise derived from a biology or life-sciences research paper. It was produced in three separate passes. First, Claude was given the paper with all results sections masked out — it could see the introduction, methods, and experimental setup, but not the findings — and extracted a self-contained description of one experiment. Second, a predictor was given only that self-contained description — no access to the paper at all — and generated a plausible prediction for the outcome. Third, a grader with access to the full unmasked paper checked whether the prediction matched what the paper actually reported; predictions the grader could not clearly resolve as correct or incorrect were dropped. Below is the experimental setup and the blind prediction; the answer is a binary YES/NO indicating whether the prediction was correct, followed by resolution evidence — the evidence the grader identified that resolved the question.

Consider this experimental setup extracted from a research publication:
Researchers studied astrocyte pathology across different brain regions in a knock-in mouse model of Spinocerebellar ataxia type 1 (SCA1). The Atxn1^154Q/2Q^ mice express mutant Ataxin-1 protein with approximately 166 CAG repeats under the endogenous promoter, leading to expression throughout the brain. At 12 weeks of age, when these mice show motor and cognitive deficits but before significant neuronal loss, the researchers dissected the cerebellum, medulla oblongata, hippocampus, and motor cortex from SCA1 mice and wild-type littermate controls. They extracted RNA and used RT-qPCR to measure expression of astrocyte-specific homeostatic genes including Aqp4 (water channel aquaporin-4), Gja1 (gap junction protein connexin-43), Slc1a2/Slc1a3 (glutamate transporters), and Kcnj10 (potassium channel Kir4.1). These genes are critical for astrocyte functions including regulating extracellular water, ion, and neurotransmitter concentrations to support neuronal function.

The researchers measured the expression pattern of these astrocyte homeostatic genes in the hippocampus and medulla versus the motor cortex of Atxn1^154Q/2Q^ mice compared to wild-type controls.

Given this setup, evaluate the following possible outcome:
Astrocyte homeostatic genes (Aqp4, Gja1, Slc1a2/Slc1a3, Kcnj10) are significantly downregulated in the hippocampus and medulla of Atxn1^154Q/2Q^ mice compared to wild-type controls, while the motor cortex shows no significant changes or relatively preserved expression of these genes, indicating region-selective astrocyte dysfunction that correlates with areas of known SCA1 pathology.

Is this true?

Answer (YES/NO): NO